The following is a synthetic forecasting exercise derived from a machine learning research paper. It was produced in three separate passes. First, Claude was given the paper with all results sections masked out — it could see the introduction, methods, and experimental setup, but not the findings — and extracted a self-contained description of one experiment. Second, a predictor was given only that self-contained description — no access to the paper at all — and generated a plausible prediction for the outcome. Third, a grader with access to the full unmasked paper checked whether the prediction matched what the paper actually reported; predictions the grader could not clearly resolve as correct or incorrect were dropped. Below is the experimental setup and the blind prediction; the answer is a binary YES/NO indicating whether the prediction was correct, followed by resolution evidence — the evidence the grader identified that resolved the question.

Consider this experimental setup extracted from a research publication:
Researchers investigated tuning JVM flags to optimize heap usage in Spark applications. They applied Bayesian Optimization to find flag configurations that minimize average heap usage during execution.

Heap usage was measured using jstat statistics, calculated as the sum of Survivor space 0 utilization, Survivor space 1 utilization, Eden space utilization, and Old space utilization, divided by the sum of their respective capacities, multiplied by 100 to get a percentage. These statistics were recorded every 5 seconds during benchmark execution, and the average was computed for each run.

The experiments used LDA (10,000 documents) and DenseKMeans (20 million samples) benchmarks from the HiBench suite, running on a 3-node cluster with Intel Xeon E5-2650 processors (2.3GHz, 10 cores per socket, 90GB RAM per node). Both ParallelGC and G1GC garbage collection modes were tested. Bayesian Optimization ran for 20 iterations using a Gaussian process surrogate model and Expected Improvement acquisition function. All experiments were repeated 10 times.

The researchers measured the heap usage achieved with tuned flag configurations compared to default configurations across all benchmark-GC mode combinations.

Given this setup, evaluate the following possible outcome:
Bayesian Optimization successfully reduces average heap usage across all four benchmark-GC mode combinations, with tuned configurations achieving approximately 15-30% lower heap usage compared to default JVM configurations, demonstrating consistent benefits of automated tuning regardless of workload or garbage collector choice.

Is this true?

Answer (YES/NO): NO